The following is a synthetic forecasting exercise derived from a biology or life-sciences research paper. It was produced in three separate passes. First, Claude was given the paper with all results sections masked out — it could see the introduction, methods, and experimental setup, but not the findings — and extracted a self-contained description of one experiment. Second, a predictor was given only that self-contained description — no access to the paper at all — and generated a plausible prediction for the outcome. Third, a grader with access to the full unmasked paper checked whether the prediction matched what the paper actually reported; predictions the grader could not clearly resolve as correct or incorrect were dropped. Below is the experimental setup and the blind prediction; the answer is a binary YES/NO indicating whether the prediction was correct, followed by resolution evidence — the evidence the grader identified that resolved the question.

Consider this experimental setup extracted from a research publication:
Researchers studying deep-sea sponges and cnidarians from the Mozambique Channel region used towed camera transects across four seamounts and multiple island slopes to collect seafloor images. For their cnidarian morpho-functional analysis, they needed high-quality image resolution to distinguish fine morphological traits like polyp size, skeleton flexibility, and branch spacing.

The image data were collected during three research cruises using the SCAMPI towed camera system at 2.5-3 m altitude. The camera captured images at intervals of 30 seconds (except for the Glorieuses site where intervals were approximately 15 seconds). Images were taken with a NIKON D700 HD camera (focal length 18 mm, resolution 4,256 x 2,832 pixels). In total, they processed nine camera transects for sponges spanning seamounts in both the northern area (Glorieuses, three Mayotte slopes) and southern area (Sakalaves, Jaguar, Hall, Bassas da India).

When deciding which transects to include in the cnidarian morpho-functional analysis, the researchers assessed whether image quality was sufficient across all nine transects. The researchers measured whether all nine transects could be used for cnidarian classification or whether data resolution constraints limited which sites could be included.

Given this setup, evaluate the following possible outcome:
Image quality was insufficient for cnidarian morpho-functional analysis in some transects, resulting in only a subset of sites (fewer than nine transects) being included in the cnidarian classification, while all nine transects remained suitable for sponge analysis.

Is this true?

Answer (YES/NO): YES